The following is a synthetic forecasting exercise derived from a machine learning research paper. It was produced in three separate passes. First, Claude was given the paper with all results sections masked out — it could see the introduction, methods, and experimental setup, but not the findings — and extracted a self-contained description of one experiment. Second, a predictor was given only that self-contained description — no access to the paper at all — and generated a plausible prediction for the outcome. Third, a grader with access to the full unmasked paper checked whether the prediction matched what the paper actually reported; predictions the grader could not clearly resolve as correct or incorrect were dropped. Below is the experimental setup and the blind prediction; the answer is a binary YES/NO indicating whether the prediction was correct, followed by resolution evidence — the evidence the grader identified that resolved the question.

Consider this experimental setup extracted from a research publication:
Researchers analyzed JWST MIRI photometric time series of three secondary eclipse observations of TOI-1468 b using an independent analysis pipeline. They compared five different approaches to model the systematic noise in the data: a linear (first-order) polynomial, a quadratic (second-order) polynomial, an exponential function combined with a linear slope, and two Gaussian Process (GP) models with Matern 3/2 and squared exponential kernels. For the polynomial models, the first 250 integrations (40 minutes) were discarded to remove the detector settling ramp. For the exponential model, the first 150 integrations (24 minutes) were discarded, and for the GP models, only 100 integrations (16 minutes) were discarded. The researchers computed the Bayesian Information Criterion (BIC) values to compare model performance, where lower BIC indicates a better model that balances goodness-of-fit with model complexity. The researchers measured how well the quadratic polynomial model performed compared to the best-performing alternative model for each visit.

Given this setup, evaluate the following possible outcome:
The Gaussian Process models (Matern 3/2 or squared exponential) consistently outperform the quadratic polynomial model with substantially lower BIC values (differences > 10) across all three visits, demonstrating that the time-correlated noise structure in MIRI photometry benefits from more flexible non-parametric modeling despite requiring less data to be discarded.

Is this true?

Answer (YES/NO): NO